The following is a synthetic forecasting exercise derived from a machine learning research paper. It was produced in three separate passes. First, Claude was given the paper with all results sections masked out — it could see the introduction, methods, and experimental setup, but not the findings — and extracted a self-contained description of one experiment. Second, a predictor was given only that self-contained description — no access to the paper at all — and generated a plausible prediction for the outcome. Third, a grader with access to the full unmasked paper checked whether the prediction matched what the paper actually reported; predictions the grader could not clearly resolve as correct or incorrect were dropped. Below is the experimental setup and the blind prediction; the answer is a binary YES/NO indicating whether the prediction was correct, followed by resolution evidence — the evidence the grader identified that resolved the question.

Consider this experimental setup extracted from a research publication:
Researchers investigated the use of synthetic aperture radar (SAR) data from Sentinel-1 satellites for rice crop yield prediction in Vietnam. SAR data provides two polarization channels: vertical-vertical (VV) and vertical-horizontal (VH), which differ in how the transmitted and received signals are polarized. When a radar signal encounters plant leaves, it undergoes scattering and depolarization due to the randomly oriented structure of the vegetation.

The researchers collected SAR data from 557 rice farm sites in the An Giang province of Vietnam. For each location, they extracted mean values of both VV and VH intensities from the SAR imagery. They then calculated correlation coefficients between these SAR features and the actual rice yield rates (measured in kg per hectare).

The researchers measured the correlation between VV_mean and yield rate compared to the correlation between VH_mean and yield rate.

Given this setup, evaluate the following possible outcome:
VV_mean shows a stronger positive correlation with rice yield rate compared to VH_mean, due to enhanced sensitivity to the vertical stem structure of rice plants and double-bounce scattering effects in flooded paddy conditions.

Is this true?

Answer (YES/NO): NO